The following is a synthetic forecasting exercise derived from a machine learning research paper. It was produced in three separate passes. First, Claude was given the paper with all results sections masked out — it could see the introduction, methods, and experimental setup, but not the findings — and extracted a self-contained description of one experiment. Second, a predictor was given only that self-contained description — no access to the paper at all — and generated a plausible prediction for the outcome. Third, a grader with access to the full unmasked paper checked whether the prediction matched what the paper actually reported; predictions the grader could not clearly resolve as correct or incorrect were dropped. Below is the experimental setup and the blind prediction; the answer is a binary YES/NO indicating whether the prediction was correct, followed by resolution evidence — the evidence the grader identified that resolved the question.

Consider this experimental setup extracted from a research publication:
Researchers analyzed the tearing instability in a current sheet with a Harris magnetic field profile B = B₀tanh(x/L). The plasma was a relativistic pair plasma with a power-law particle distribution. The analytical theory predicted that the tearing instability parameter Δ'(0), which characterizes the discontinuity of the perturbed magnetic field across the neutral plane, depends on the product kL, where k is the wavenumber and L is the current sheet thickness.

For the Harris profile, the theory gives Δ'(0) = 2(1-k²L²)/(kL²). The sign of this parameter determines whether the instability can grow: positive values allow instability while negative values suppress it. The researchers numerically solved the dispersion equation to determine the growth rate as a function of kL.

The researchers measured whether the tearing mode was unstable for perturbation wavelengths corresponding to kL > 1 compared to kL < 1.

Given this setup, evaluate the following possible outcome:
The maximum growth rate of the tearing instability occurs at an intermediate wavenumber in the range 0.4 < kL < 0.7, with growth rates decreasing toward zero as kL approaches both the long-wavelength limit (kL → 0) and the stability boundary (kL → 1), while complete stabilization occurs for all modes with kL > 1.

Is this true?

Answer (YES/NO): NO